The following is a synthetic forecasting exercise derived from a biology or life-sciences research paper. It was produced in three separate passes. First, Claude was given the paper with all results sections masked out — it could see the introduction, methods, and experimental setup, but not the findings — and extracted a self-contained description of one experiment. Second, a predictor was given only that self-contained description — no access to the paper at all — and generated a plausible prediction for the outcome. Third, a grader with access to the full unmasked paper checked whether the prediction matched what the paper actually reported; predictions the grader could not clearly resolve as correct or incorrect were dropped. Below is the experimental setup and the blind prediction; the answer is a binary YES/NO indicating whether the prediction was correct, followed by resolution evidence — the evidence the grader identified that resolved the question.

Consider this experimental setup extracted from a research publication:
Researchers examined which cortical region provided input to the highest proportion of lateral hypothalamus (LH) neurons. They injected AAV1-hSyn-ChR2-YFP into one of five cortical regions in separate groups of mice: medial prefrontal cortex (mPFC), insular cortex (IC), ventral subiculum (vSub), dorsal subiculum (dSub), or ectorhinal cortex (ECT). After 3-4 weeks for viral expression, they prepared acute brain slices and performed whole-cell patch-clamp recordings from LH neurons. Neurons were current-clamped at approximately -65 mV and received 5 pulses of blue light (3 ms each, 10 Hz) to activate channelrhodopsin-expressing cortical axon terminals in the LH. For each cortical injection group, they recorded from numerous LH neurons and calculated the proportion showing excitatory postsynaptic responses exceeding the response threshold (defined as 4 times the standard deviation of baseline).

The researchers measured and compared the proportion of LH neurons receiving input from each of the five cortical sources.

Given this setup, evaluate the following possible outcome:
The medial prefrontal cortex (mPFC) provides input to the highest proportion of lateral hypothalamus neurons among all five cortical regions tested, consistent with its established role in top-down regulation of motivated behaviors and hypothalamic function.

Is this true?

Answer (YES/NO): YES